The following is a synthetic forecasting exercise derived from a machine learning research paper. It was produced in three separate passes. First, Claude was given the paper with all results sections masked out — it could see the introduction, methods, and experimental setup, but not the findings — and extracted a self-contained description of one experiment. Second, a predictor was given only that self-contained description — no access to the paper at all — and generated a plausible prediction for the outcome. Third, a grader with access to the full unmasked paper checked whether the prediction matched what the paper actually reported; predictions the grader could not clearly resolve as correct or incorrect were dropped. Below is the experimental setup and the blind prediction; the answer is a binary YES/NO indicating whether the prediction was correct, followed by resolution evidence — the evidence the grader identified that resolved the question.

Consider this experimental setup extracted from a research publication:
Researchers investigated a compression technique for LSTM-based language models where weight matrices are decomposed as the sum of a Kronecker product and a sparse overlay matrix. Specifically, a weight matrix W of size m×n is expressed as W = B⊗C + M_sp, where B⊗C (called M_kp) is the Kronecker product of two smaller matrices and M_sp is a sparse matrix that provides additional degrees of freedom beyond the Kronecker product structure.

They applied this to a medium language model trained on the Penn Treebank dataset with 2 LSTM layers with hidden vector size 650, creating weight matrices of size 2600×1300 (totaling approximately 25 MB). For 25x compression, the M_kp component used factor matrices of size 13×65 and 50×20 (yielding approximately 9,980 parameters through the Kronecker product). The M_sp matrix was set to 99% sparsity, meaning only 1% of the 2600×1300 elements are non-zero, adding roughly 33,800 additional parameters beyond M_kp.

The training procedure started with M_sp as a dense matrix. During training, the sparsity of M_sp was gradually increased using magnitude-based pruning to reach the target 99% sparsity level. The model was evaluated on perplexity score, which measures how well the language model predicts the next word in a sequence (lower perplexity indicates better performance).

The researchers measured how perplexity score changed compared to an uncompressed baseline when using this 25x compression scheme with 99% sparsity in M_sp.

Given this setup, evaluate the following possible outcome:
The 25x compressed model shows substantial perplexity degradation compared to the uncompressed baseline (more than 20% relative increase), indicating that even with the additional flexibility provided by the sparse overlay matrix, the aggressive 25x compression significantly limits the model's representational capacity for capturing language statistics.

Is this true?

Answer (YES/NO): NO